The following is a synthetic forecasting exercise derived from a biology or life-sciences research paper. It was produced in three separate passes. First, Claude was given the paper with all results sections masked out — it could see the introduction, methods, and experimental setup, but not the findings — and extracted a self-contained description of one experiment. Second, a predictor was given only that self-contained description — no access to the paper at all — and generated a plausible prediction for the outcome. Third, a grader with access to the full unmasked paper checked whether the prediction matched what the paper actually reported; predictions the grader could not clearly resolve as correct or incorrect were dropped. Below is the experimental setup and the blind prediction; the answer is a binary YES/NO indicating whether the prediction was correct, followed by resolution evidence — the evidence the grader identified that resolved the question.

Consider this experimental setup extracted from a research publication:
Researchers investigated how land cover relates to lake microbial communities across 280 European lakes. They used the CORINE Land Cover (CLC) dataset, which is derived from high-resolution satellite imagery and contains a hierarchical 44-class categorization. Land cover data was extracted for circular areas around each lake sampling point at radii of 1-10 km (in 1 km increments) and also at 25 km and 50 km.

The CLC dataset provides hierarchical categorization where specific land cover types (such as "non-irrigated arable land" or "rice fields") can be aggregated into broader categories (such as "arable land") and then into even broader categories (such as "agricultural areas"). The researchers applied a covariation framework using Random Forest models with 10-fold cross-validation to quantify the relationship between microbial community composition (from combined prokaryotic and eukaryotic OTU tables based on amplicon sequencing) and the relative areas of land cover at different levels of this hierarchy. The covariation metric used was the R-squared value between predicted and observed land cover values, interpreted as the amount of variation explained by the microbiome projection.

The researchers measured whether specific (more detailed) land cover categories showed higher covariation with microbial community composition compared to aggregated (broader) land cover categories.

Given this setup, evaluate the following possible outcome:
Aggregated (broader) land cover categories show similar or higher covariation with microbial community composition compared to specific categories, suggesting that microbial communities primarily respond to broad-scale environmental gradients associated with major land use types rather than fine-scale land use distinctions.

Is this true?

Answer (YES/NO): NO